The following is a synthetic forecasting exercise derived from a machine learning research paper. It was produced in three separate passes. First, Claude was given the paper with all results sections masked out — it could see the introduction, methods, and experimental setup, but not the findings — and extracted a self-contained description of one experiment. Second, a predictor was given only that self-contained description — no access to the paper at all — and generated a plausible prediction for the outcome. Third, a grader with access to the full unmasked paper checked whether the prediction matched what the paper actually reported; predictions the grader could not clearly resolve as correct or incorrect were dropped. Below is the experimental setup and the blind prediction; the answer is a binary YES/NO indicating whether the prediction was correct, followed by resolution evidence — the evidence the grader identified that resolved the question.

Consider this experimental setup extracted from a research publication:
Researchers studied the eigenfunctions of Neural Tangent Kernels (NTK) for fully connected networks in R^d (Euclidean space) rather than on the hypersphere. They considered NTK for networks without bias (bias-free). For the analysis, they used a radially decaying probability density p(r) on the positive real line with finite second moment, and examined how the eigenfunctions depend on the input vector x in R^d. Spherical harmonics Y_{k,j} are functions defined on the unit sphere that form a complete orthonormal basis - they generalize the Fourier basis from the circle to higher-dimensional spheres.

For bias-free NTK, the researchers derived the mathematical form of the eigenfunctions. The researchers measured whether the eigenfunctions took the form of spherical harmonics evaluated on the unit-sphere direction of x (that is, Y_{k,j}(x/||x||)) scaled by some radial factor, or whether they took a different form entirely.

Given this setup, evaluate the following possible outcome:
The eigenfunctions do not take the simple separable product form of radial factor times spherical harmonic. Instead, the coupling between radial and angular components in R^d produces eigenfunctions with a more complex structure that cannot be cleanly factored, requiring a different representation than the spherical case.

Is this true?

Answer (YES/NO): NO